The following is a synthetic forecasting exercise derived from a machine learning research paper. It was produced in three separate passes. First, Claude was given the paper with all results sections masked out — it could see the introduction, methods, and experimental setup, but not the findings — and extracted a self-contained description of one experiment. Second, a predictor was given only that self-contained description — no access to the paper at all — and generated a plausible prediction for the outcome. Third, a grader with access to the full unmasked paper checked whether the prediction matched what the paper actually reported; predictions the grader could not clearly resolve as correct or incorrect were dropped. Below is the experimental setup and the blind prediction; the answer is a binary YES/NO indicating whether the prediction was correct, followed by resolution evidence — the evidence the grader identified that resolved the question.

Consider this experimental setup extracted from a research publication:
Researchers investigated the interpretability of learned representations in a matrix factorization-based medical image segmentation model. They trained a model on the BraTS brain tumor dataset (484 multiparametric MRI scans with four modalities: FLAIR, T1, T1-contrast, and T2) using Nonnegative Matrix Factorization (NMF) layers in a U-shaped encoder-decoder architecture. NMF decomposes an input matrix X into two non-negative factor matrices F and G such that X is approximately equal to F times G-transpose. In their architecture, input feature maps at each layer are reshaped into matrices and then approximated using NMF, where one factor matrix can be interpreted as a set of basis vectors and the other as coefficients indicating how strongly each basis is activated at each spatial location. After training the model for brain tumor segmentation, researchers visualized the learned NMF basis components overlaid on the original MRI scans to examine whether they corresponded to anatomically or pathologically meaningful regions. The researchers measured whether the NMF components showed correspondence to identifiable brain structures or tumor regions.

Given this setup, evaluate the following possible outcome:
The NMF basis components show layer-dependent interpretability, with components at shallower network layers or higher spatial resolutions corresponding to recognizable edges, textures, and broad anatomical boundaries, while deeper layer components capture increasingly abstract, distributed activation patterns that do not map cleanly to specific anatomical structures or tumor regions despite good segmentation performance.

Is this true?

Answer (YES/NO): NO